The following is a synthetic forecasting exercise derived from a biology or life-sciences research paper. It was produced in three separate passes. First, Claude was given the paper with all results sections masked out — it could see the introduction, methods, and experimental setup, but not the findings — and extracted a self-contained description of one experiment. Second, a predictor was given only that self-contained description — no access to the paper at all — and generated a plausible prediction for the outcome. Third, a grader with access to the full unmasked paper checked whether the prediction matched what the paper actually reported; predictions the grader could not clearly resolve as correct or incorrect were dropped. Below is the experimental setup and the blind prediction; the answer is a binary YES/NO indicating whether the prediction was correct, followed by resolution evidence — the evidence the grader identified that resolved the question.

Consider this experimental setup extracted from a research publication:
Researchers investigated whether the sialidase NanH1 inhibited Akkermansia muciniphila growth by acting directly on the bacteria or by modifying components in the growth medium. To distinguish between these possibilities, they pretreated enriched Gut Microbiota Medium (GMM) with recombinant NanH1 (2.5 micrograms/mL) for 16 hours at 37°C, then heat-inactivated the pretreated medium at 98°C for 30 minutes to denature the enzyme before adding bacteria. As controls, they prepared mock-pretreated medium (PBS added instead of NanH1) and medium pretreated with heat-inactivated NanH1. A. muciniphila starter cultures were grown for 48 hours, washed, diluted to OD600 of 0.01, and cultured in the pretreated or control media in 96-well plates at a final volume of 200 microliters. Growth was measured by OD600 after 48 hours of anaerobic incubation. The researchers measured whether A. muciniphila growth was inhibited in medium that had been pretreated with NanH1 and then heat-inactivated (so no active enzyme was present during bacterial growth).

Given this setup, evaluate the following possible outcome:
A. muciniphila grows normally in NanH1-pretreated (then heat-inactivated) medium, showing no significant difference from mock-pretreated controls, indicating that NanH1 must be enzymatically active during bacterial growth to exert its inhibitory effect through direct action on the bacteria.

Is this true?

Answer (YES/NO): NO